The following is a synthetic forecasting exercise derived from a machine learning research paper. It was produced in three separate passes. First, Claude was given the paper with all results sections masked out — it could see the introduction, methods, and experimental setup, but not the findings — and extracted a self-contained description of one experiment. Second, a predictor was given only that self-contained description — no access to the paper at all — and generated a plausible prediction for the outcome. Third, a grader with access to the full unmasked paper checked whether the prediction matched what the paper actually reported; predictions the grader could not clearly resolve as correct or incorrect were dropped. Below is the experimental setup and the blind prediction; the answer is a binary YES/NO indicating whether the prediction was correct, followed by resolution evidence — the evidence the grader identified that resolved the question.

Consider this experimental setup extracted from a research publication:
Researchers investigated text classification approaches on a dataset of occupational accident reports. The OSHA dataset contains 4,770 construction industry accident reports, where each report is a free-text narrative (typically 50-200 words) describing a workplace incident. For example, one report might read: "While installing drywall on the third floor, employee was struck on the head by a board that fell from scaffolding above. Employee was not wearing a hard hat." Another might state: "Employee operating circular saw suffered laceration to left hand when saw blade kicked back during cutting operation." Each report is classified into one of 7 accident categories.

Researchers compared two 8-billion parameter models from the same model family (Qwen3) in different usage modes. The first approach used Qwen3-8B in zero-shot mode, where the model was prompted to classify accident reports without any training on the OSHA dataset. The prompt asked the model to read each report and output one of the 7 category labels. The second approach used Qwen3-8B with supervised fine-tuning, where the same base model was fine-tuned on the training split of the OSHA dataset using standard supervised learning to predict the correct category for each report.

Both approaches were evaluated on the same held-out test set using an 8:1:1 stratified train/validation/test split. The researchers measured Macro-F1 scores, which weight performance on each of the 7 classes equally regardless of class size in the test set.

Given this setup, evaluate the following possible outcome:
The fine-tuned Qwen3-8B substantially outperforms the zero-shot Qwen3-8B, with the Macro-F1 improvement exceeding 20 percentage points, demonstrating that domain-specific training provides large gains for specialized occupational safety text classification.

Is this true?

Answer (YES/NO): NO